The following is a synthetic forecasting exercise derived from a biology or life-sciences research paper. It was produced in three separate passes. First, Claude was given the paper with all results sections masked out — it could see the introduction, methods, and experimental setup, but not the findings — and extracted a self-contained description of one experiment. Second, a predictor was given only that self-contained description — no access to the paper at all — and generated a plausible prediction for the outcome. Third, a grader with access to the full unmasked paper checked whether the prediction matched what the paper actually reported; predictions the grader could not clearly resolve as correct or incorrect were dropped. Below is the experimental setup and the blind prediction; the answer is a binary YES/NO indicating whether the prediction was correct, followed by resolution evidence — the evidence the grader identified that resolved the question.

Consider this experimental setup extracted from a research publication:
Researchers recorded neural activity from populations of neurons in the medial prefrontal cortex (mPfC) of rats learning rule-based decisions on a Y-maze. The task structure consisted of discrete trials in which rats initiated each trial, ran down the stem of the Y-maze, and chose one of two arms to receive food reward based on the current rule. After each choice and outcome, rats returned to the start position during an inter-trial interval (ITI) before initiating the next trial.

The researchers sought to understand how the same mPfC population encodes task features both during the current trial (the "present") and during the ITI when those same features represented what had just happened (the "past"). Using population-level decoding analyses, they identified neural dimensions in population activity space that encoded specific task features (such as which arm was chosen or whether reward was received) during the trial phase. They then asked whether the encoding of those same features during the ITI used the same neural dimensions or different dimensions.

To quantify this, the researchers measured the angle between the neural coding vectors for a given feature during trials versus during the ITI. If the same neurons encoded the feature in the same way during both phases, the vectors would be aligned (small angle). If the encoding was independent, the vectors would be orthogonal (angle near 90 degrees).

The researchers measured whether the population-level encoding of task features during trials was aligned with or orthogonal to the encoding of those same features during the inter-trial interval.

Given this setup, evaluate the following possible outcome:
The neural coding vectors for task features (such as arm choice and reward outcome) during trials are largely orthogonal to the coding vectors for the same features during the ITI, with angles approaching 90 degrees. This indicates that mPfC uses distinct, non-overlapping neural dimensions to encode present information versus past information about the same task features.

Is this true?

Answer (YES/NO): YES